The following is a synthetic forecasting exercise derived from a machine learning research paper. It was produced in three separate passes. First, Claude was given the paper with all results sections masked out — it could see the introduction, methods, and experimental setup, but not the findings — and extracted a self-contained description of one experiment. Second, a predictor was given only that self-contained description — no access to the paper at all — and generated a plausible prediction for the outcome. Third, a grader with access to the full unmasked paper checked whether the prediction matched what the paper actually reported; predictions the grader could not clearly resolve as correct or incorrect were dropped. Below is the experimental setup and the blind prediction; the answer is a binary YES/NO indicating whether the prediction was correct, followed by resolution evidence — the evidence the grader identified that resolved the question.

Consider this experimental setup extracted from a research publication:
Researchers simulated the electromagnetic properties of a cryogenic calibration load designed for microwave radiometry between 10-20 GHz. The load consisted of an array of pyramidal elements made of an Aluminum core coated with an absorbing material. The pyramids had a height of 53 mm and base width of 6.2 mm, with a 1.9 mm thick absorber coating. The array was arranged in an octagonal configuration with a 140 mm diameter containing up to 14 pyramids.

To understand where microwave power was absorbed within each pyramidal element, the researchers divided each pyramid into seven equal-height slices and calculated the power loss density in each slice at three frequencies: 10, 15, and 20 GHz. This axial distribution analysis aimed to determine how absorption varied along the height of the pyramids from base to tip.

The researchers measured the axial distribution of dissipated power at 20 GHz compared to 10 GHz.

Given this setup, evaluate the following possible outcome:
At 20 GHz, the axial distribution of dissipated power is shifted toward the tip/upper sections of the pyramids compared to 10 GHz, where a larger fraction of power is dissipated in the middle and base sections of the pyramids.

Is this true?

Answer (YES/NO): YES